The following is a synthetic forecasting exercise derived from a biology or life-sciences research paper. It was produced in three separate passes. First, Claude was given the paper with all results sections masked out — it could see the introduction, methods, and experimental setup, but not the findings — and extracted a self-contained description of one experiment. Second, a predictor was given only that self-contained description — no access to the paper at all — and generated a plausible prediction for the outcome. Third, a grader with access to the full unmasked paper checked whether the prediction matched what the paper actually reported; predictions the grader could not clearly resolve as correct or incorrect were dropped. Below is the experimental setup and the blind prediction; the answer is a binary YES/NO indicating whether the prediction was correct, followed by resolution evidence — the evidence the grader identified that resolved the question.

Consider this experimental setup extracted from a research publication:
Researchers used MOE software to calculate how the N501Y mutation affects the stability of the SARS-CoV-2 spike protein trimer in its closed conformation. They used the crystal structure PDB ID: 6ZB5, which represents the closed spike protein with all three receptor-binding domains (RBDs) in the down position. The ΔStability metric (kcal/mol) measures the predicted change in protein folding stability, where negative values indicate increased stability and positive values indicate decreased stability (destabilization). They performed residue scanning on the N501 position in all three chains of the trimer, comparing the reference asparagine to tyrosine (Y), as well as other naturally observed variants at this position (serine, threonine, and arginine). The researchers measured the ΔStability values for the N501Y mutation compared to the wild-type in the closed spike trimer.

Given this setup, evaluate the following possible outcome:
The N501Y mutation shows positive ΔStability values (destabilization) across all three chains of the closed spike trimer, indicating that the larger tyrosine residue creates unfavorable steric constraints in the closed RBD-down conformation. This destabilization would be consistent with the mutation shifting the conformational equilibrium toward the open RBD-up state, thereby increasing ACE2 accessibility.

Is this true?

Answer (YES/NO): NO